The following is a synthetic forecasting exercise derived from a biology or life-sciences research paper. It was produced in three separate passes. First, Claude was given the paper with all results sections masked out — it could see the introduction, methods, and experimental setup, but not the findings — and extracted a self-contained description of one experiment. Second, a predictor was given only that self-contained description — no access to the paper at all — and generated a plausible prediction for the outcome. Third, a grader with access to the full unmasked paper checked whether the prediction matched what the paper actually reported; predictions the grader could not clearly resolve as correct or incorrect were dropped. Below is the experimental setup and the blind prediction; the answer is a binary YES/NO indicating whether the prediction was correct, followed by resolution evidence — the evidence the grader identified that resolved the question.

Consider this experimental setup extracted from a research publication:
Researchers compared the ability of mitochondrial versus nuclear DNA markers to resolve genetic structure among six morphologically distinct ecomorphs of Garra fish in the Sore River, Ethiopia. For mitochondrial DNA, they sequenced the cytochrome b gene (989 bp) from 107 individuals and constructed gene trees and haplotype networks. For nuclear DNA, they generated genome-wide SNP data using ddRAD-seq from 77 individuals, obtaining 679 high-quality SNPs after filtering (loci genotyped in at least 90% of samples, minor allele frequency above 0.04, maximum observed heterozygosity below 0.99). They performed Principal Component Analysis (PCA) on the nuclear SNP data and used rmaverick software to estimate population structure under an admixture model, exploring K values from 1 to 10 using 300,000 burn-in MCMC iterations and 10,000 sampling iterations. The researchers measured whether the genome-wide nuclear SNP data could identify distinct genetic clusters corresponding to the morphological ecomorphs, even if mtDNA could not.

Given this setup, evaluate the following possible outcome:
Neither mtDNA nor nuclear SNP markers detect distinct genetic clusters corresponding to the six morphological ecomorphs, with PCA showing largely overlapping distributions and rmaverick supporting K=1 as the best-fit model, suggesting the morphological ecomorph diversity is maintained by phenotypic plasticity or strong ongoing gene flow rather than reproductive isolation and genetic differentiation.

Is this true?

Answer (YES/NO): NO